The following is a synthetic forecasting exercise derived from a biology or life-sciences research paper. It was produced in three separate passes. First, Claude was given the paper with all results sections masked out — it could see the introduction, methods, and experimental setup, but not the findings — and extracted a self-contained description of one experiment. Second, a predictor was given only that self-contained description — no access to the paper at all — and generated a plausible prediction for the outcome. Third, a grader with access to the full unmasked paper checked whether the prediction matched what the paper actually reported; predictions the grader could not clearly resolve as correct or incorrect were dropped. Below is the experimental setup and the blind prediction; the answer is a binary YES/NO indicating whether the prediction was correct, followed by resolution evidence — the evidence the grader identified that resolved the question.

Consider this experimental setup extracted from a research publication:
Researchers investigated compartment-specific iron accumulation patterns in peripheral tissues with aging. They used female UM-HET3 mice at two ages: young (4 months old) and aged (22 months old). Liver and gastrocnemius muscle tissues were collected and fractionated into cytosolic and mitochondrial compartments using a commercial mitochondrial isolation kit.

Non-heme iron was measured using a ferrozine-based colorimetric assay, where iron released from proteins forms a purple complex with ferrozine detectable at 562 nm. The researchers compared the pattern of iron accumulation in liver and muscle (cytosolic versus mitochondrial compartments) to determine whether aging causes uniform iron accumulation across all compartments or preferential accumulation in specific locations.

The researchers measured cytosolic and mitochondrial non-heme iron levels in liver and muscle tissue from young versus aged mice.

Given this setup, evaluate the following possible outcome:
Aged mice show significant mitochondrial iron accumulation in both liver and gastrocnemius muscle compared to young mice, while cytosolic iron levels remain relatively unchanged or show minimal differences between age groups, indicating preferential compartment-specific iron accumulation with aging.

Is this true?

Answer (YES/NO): NO